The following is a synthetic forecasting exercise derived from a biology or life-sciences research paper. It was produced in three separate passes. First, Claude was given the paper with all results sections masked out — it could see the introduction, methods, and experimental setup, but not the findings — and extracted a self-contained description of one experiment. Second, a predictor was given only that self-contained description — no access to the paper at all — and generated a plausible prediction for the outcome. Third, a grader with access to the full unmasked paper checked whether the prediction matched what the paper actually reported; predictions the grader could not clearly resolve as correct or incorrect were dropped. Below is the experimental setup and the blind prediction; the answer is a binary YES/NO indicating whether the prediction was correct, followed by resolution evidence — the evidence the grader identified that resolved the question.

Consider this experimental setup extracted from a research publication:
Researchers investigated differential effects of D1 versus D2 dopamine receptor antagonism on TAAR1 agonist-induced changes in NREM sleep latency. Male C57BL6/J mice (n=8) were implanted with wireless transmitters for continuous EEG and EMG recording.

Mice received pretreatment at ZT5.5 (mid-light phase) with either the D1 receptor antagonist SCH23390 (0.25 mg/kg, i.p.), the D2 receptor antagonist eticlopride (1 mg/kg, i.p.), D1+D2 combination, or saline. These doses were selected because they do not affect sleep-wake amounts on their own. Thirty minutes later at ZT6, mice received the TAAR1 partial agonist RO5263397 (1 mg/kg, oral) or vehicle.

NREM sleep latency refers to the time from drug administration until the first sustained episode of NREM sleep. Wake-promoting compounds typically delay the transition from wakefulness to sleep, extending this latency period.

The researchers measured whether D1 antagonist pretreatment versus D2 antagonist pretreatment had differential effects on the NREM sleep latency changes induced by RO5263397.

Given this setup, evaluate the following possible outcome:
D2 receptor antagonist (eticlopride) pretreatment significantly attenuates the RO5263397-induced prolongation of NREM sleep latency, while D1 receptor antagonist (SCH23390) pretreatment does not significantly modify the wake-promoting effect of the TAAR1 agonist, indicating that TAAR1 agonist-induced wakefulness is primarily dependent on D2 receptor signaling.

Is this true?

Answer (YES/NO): NO